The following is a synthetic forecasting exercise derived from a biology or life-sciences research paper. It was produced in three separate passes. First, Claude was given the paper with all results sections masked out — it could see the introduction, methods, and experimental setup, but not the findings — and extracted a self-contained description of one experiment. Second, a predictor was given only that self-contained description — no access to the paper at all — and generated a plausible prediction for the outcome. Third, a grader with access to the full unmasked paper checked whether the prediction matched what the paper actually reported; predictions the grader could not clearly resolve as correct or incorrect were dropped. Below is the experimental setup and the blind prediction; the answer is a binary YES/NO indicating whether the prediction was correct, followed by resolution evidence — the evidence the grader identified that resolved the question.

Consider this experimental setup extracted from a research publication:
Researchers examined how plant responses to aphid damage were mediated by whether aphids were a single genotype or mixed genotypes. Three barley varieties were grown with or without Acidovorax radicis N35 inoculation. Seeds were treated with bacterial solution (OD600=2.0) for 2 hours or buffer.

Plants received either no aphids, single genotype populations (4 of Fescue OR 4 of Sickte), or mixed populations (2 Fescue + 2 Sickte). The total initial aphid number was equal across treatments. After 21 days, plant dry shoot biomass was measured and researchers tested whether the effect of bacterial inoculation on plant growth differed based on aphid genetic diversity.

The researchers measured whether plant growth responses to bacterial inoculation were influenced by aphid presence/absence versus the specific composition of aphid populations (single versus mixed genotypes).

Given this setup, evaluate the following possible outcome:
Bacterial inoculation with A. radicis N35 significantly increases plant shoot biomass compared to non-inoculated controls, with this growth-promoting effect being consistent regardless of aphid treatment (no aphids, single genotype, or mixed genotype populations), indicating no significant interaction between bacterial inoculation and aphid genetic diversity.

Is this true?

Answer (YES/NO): NO